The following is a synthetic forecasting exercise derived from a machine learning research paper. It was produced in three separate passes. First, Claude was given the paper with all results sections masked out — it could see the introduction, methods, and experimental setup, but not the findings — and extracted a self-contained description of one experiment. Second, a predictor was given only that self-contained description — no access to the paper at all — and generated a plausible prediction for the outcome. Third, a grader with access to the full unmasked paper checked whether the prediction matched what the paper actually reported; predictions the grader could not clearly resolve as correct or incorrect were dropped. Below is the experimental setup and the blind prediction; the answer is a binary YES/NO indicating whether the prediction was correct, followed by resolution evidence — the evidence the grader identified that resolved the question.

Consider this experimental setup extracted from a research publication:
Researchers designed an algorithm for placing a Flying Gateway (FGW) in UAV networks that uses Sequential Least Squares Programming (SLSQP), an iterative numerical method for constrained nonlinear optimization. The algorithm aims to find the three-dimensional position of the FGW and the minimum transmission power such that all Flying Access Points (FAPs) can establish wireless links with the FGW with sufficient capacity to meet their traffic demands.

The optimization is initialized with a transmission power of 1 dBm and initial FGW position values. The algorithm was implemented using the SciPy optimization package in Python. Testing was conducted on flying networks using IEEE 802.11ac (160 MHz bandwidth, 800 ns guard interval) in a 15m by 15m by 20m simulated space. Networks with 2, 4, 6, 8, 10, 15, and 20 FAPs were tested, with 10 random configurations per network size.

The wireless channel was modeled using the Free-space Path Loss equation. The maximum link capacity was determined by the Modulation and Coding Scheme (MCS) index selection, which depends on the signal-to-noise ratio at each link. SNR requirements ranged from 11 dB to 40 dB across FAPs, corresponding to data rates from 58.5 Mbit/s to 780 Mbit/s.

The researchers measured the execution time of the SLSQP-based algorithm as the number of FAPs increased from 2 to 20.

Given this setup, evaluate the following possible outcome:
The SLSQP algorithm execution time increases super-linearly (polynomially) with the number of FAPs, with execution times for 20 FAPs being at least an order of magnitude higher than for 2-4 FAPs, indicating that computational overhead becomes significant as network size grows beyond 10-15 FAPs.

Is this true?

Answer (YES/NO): NO